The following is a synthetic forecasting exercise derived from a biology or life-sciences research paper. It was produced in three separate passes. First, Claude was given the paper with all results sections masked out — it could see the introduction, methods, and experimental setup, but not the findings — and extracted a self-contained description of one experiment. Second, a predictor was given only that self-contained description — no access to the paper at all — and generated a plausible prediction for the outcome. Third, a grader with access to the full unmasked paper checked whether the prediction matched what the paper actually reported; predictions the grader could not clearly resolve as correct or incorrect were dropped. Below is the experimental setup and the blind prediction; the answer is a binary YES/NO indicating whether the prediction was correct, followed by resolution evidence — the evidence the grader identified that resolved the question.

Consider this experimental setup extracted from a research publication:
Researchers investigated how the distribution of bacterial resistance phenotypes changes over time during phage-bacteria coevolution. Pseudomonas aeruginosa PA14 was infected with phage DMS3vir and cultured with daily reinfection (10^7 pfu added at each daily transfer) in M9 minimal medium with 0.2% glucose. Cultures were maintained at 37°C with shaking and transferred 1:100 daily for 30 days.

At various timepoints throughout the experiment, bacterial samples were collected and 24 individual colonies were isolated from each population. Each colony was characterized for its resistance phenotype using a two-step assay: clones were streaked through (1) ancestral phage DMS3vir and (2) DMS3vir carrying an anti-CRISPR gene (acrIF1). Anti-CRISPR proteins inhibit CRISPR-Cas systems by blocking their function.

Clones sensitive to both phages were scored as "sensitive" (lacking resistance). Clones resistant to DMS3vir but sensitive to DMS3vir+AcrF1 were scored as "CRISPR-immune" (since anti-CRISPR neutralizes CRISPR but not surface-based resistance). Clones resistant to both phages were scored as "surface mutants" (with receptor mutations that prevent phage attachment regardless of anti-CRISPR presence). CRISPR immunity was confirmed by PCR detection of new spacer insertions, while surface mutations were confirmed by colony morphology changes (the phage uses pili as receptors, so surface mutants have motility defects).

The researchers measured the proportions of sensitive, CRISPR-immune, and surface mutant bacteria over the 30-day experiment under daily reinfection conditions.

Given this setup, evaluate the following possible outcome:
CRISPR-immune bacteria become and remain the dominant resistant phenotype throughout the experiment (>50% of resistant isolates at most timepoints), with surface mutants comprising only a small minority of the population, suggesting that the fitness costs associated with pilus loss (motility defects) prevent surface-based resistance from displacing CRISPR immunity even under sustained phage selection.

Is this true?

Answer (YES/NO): NO